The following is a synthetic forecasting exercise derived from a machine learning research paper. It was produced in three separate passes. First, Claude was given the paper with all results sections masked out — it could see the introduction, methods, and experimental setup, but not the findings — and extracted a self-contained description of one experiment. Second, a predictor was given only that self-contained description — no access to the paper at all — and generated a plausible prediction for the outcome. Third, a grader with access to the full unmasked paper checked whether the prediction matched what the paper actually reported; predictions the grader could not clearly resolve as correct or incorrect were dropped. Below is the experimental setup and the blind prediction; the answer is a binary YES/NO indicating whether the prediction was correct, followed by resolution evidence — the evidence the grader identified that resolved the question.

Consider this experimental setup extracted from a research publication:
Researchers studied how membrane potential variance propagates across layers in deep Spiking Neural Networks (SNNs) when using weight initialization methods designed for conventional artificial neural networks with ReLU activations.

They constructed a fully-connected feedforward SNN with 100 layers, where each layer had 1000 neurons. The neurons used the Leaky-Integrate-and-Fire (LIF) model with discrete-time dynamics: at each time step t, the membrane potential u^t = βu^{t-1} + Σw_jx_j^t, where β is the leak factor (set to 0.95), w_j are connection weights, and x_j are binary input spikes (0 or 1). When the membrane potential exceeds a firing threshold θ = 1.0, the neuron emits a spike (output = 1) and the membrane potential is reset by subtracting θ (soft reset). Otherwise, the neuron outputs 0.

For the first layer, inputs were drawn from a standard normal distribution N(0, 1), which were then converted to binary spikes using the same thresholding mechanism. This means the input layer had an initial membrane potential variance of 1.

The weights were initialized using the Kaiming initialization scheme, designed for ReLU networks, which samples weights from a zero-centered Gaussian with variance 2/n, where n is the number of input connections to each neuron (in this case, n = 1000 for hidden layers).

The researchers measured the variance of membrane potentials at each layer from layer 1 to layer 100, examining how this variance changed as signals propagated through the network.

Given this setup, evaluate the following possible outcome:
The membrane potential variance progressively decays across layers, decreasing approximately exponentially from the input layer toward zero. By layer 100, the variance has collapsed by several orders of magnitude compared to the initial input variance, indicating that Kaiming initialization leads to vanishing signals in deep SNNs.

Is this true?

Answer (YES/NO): YES